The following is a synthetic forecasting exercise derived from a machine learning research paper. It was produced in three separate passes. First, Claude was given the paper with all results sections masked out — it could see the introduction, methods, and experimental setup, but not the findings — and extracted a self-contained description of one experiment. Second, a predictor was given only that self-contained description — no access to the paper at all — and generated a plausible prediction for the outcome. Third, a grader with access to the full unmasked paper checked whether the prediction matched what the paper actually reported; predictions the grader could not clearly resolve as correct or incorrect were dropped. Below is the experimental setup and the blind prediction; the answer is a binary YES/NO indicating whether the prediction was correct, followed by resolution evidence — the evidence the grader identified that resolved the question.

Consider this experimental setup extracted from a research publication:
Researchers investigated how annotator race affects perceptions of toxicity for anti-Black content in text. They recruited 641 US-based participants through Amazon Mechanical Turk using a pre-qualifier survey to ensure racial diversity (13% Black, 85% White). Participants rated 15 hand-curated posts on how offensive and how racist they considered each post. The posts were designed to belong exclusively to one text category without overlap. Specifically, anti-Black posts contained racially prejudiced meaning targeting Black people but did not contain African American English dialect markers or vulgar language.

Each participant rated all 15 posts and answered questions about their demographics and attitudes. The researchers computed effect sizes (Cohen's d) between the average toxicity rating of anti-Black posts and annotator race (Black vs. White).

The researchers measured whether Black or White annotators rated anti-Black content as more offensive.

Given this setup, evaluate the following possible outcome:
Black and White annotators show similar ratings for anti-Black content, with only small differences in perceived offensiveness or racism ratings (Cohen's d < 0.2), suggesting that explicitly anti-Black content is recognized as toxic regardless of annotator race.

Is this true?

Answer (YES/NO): NO